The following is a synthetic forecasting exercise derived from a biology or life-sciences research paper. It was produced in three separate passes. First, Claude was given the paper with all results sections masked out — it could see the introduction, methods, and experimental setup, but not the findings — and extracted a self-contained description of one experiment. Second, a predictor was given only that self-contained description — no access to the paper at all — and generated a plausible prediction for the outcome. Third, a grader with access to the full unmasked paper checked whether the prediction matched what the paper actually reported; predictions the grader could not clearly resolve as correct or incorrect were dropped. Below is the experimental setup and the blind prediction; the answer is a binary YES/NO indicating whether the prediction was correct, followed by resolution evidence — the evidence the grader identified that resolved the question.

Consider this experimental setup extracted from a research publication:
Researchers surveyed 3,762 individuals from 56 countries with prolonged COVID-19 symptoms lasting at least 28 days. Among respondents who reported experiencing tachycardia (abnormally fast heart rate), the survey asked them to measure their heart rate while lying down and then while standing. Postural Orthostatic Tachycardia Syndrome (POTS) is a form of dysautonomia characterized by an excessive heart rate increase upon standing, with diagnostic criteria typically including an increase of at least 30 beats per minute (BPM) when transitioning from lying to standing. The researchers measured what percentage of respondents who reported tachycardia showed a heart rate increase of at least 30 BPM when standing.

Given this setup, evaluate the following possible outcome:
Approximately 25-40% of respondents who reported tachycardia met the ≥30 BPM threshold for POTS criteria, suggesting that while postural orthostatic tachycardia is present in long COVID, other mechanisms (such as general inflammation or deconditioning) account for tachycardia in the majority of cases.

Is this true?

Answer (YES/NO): YES